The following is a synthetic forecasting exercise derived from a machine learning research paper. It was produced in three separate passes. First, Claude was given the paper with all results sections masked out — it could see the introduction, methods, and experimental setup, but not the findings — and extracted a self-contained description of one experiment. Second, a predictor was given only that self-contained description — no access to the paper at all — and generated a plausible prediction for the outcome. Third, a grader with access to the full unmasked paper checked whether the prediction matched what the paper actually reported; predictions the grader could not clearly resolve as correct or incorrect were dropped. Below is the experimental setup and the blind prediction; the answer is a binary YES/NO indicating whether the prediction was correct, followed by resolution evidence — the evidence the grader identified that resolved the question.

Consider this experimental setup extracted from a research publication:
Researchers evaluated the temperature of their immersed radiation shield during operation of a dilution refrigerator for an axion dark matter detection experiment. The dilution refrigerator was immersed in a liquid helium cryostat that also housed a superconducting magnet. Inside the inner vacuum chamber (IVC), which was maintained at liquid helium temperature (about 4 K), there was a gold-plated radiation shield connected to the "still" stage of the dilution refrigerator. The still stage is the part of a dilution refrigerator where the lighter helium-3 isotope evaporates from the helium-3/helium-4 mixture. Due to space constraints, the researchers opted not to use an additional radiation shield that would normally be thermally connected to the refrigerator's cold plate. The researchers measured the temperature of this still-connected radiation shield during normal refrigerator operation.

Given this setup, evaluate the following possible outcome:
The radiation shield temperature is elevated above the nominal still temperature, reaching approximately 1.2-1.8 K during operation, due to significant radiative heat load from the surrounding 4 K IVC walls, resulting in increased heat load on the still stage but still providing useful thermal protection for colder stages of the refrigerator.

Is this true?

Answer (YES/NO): NO